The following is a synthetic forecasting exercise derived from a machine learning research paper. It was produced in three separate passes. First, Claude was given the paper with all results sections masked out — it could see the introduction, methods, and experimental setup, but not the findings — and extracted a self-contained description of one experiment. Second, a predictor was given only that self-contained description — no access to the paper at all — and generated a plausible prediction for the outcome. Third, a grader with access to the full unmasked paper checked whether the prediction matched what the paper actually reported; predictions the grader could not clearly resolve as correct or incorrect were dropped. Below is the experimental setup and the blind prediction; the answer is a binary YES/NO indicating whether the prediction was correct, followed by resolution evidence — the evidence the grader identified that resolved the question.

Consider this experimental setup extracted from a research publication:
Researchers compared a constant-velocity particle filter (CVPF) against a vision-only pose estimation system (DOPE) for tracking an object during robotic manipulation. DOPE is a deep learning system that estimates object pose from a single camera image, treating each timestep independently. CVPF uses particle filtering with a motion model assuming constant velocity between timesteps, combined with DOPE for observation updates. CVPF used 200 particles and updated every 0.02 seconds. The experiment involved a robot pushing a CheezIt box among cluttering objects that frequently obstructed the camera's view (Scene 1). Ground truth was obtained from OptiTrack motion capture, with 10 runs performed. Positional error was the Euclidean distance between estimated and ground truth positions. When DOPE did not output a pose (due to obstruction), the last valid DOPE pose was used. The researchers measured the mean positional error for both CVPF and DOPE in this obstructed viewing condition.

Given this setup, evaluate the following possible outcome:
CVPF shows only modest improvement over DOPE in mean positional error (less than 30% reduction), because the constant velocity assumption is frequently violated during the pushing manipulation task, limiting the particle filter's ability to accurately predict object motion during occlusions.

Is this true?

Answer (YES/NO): NO